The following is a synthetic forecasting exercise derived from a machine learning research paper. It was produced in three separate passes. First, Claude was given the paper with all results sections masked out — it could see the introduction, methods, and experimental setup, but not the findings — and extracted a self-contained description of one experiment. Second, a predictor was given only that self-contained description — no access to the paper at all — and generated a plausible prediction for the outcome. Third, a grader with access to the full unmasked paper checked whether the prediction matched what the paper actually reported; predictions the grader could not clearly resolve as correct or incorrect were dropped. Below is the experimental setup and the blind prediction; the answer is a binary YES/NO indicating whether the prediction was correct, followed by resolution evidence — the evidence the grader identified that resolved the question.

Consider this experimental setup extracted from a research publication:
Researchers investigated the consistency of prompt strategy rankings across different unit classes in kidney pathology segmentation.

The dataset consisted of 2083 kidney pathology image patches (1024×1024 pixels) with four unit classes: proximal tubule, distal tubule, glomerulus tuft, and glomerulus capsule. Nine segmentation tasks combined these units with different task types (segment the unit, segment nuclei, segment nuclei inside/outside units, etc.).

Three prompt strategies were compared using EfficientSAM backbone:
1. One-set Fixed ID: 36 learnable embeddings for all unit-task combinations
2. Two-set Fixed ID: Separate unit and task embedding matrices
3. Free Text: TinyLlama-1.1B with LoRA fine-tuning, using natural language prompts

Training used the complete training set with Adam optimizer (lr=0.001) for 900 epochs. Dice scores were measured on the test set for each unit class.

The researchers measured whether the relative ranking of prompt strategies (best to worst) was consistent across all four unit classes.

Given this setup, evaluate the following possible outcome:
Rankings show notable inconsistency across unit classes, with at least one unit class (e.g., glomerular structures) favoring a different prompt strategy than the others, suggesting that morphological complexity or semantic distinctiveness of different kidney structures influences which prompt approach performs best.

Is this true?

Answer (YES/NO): NO